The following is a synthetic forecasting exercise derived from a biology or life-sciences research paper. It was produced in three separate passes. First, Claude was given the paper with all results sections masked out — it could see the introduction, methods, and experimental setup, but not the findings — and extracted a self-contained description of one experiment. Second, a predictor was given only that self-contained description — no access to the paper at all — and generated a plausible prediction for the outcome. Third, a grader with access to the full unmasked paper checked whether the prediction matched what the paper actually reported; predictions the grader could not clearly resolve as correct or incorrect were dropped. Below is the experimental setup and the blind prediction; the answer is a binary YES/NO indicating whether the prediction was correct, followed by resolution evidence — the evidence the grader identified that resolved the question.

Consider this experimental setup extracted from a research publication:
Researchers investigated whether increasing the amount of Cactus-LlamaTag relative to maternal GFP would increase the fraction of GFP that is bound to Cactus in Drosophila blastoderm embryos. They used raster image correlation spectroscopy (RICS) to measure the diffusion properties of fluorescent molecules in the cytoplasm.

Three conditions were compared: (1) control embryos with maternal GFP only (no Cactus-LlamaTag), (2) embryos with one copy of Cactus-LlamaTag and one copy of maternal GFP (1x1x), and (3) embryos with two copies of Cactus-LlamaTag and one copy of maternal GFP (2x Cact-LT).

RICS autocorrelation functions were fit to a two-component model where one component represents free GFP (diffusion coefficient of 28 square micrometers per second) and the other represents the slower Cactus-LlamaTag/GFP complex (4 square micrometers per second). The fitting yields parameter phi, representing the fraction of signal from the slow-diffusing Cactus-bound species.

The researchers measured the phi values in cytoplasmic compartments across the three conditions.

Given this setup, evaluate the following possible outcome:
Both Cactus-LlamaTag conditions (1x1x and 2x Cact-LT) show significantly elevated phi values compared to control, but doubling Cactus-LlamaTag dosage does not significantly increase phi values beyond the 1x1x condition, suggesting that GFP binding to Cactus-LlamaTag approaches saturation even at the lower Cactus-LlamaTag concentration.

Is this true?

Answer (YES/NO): NO